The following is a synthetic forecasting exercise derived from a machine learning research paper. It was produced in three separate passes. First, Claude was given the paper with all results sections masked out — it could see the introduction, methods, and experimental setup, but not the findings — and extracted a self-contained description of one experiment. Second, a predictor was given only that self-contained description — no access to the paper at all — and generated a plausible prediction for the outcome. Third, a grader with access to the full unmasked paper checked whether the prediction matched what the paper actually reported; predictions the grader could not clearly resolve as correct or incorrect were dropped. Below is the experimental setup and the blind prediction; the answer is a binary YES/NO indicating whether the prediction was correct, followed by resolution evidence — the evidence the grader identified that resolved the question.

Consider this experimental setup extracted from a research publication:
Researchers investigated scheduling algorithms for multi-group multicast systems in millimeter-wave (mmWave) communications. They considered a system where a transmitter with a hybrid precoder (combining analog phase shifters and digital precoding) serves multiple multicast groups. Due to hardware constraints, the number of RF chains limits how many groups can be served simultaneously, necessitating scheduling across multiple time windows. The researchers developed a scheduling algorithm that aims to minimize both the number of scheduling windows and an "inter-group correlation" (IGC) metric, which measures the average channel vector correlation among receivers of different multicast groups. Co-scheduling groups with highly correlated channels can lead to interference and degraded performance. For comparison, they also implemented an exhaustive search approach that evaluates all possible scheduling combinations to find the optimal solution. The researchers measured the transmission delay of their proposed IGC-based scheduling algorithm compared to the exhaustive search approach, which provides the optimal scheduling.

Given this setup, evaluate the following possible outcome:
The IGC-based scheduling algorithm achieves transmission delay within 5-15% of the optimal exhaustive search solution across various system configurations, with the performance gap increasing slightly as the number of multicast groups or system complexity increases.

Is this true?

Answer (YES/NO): NO